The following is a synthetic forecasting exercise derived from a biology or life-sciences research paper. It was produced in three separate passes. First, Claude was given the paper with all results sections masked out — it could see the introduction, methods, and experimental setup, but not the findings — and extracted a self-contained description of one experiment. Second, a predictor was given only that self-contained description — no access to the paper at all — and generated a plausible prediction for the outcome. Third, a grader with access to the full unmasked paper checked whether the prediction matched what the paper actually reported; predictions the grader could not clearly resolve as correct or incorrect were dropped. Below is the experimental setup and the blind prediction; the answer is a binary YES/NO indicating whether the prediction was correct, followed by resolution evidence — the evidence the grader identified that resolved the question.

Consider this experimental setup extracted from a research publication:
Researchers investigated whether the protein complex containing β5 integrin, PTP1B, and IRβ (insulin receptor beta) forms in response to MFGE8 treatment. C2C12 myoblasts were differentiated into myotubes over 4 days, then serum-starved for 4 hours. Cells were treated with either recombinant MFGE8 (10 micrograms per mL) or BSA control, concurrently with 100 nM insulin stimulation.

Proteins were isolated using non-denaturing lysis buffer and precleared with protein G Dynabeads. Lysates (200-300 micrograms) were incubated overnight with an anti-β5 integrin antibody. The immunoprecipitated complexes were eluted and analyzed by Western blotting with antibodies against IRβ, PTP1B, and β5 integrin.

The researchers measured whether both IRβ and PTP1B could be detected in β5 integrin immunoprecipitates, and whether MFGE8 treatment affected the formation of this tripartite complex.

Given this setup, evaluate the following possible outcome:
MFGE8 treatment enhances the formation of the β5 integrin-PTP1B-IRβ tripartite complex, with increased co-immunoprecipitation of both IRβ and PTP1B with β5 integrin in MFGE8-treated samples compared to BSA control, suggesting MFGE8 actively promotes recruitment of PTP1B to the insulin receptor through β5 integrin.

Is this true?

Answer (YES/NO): NO